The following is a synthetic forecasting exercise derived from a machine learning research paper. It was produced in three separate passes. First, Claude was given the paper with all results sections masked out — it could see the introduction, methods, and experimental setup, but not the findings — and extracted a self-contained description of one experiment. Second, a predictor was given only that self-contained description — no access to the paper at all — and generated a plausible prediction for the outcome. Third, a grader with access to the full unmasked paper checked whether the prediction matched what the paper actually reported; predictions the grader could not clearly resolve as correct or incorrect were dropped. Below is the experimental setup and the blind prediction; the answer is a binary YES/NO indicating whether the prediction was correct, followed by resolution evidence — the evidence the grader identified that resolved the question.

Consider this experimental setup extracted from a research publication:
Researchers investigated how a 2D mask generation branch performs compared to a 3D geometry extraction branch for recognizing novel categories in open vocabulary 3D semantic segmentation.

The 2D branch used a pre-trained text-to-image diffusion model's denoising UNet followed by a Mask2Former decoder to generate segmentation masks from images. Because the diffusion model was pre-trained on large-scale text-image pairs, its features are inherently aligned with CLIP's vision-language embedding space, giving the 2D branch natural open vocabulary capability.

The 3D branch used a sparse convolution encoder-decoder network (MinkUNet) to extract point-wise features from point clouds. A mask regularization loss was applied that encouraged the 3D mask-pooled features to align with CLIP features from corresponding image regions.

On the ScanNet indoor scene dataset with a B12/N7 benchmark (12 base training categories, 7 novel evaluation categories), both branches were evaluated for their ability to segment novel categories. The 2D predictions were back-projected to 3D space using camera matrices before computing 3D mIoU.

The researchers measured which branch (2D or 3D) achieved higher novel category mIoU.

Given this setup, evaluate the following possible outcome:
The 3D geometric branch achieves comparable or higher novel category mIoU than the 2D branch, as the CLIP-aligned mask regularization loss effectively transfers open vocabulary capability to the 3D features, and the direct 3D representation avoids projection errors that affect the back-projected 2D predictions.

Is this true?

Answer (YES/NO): NO